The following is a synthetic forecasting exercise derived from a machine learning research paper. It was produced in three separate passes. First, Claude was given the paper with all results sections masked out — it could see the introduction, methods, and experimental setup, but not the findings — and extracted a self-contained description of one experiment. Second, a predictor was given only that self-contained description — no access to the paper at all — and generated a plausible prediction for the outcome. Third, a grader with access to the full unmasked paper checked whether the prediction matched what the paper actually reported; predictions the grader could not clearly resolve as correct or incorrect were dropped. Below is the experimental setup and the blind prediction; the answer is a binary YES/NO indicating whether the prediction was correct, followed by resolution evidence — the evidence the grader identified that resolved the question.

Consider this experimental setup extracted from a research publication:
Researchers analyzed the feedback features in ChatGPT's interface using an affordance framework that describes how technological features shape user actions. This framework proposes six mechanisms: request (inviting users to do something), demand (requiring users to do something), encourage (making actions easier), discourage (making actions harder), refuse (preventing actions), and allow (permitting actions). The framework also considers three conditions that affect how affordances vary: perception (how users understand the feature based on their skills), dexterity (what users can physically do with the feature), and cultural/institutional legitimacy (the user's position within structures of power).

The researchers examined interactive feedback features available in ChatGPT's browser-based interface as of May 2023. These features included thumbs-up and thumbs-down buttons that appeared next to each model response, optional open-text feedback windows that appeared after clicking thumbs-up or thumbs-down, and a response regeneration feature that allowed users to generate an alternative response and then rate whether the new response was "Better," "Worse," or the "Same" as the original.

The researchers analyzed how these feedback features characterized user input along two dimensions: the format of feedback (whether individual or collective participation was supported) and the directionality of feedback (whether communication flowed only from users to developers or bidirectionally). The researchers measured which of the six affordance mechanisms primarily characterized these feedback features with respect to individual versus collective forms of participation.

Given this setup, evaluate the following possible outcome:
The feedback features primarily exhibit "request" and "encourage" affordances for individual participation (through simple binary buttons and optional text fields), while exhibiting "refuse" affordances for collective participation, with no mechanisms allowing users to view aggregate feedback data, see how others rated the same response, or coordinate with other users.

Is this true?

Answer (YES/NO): NO